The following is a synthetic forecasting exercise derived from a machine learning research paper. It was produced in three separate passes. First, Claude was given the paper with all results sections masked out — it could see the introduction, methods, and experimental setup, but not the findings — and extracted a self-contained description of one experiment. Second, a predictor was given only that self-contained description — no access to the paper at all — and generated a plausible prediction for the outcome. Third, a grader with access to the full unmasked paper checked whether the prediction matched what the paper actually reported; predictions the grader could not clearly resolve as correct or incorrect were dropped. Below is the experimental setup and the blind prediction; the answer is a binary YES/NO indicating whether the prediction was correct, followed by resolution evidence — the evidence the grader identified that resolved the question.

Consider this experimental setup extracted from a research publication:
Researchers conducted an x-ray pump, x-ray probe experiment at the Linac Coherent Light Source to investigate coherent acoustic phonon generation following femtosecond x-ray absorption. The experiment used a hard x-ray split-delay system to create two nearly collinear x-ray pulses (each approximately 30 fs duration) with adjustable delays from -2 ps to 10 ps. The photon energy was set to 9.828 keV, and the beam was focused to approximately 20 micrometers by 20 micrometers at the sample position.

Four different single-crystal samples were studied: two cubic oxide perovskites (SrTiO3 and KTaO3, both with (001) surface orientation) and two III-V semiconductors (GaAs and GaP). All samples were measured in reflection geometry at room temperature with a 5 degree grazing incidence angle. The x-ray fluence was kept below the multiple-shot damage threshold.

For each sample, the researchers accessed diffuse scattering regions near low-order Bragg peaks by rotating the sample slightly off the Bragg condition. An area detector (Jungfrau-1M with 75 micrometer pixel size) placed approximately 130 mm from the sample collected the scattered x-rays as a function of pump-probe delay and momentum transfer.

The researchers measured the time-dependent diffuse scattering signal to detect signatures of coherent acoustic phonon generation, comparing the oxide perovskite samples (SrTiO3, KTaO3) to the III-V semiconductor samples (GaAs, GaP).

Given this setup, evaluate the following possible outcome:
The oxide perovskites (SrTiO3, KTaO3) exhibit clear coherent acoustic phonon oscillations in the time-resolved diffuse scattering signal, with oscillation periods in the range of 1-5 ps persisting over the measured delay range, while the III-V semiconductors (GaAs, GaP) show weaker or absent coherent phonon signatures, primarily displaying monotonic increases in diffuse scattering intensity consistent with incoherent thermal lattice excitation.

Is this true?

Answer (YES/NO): NO